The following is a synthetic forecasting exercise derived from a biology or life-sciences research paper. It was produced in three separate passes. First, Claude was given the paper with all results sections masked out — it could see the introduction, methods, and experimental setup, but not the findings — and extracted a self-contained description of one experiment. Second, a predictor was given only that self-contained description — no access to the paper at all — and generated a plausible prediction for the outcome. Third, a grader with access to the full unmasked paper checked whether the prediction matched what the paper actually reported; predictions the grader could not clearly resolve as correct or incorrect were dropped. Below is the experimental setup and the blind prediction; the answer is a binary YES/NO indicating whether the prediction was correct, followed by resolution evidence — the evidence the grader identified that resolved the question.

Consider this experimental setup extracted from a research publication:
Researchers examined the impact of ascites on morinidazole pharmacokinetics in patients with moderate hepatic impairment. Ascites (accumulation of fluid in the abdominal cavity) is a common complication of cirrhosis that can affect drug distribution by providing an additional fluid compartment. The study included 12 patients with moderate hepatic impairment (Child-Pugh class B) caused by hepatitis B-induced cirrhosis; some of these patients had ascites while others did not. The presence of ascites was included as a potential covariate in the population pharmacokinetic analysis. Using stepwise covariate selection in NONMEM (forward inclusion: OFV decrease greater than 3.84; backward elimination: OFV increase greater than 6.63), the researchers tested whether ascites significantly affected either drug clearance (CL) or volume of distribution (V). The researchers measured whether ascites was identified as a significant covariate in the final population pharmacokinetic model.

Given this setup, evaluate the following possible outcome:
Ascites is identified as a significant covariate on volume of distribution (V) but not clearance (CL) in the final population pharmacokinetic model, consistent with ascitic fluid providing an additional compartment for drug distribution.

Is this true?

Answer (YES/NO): NO